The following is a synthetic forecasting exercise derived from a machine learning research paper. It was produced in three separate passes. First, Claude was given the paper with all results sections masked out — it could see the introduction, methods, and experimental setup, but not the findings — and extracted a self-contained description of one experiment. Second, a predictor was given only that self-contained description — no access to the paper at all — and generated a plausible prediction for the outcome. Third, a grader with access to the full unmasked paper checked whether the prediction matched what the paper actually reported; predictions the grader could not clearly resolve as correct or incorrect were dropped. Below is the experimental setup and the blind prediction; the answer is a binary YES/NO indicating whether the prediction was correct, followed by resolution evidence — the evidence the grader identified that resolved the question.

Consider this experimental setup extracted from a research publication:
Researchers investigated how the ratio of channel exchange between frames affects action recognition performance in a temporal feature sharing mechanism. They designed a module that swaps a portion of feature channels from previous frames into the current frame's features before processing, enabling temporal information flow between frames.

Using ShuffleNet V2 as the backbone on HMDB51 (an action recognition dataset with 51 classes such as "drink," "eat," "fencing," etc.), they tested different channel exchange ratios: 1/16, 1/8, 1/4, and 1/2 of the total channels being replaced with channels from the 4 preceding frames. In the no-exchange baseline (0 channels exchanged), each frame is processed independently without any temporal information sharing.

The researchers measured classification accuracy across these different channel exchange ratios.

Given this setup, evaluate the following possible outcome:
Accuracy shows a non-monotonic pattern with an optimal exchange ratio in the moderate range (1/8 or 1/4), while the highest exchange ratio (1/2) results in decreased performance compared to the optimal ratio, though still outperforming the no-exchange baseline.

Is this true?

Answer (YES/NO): NO